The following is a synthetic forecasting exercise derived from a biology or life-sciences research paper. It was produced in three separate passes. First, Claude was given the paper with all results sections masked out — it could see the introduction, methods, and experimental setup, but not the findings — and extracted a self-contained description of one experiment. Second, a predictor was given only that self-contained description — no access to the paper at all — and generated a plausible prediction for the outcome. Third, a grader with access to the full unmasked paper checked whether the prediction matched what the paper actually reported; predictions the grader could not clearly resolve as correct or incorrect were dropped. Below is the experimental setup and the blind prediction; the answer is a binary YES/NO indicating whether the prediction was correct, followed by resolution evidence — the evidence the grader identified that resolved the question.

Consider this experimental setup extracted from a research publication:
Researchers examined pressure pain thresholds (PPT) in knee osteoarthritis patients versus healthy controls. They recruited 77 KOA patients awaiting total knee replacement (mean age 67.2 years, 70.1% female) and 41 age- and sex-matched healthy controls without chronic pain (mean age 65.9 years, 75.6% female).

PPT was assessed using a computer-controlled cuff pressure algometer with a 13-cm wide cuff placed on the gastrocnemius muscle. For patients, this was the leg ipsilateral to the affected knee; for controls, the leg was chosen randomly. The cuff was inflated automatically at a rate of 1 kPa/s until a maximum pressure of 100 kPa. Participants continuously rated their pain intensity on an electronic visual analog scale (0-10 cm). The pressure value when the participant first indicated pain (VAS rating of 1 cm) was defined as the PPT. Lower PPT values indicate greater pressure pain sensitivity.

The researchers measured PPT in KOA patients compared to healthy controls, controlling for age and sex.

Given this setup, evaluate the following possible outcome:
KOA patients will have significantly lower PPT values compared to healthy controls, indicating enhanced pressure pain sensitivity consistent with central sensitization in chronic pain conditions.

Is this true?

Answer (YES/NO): NO